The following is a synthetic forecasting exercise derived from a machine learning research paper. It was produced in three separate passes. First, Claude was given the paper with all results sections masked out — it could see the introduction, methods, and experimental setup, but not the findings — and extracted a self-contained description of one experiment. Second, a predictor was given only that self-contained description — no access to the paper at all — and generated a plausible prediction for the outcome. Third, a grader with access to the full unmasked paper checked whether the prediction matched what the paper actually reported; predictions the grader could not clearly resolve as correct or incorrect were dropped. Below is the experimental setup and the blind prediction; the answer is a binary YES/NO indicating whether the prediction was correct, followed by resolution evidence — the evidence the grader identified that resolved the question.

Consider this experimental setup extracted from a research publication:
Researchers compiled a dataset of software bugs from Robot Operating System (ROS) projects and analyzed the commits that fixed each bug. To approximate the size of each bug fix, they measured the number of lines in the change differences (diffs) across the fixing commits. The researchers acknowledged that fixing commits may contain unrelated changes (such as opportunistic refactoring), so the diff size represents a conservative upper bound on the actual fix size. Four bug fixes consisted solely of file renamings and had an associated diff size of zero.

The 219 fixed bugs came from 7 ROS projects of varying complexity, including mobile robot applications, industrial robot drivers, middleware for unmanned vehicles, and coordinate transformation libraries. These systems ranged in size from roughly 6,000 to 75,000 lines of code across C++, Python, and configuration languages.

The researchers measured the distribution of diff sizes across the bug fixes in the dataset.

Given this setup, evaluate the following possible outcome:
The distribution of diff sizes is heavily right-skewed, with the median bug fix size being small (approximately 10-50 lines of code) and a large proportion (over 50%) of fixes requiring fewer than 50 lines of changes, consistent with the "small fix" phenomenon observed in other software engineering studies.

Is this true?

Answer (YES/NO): NO